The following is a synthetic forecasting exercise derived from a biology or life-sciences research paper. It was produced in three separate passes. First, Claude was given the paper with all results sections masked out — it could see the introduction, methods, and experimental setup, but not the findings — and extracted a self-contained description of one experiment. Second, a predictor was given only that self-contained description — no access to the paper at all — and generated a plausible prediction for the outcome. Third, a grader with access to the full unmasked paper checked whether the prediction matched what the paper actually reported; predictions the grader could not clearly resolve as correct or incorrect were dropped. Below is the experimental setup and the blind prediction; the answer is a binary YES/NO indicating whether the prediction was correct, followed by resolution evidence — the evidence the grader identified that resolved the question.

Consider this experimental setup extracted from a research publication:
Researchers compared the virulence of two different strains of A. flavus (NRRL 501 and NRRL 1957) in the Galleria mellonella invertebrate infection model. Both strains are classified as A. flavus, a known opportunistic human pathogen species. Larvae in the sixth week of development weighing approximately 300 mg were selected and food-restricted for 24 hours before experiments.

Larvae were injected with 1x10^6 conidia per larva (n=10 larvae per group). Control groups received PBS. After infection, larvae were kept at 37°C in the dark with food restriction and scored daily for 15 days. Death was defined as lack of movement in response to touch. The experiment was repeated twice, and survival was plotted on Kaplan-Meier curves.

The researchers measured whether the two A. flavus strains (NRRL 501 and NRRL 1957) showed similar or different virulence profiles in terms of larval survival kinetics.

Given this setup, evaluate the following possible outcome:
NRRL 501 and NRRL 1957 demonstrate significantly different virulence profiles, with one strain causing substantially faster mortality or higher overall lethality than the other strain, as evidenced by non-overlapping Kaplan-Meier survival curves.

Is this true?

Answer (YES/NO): YES